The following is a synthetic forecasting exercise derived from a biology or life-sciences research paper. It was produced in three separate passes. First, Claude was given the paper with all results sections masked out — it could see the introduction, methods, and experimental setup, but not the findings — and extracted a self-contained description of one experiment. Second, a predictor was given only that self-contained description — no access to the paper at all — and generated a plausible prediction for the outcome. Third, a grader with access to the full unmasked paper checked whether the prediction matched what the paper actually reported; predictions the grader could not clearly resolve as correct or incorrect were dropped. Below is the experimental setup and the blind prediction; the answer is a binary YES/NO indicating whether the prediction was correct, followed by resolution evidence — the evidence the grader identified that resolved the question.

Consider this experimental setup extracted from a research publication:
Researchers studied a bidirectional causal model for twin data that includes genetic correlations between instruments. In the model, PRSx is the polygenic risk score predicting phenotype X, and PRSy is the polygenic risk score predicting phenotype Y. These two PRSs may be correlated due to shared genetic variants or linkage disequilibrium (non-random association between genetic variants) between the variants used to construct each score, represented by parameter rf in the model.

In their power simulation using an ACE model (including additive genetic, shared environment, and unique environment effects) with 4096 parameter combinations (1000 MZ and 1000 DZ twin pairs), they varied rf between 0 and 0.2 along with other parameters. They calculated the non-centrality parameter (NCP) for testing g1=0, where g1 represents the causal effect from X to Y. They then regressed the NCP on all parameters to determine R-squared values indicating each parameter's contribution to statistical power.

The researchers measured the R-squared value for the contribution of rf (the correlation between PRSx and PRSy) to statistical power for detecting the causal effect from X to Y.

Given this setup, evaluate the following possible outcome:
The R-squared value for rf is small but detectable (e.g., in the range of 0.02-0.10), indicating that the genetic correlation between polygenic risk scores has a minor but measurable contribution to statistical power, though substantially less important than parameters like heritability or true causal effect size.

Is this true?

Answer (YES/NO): NO